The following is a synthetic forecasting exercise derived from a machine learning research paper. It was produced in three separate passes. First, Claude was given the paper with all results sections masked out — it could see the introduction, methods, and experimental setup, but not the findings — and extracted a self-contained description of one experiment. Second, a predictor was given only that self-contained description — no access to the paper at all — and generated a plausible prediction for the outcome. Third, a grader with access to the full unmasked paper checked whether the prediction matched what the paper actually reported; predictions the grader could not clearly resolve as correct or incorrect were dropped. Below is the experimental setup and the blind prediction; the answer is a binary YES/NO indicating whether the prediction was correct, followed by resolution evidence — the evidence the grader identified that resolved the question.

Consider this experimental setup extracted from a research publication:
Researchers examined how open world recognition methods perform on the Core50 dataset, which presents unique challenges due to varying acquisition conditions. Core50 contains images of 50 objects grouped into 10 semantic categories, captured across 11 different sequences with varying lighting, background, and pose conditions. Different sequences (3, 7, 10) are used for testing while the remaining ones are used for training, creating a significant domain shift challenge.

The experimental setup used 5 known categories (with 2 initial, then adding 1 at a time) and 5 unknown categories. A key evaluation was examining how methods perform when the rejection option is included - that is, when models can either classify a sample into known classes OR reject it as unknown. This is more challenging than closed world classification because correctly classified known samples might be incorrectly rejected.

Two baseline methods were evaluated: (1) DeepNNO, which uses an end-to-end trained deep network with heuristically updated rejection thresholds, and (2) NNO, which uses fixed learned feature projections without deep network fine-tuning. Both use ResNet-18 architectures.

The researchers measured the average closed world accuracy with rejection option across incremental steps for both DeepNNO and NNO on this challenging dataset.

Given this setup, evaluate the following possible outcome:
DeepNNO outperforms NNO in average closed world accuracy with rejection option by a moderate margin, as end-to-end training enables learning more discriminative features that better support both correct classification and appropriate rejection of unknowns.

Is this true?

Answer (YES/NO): NO